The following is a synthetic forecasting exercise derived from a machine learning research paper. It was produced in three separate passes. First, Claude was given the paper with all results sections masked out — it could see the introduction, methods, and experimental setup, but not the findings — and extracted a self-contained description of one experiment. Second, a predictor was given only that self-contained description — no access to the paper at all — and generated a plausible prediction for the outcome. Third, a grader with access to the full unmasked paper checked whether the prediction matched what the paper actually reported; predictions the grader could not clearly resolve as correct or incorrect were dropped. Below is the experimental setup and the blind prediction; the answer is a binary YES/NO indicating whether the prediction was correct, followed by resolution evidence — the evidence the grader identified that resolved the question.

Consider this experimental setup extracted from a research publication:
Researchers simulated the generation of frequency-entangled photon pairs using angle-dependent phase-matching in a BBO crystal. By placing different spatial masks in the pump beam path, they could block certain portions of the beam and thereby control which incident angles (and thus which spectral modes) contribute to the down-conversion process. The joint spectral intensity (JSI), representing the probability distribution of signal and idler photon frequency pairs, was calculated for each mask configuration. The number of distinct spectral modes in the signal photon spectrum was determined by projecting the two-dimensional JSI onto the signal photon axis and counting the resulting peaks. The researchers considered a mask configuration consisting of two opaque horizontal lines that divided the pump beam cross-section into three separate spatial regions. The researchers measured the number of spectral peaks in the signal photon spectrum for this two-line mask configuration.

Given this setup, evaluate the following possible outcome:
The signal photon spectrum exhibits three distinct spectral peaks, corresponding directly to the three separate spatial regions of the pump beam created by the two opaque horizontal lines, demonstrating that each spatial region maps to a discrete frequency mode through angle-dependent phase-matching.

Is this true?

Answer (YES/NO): YES